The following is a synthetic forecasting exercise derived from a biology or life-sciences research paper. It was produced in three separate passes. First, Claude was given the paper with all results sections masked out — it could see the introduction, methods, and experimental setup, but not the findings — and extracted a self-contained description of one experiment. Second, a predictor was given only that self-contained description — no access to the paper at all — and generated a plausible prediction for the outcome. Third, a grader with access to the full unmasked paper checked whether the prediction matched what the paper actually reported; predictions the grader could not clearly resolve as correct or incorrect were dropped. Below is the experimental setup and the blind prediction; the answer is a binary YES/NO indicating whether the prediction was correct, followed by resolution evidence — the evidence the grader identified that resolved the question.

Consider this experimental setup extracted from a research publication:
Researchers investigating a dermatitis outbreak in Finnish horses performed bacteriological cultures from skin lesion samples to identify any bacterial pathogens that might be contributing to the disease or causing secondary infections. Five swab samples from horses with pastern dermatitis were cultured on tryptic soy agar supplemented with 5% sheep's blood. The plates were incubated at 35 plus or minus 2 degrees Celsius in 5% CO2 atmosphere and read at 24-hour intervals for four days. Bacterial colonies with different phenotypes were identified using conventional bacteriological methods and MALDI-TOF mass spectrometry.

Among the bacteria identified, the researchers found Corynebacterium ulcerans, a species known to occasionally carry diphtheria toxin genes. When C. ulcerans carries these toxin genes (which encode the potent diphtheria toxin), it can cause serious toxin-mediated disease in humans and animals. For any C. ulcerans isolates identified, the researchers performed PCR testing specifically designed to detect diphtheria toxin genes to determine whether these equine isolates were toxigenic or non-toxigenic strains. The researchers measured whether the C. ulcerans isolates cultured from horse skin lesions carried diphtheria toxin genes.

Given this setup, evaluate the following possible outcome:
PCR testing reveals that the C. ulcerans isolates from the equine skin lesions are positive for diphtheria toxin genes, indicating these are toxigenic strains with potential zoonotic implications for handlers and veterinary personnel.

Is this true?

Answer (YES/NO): NO